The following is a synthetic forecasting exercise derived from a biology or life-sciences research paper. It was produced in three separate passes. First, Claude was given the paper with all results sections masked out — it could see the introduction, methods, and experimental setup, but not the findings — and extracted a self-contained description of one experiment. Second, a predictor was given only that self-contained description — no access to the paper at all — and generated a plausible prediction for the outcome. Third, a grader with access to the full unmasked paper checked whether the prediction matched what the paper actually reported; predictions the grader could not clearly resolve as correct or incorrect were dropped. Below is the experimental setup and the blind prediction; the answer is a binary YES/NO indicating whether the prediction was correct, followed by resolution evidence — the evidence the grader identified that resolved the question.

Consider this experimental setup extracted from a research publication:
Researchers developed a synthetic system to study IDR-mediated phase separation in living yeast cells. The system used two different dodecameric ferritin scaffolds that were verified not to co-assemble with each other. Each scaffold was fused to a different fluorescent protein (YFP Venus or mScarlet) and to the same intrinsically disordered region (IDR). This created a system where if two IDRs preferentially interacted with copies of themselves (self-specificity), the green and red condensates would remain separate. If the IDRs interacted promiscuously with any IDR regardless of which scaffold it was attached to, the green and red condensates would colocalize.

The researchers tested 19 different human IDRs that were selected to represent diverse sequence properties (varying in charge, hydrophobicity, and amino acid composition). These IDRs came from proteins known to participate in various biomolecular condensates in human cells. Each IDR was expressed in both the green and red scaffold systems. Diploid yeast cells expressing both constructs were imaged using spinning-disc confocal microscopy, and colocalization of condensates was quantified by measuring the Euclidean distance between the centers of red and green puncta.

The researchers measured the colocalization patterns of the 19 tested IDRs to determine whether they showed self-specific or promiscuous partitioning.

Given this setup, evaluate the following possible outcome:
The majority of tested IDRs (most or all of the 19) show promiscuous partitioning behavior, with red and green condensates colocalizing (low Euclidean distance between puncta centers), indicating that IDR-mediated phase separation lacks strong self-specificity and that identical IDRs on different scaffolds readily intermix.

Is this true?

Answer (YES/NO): YES